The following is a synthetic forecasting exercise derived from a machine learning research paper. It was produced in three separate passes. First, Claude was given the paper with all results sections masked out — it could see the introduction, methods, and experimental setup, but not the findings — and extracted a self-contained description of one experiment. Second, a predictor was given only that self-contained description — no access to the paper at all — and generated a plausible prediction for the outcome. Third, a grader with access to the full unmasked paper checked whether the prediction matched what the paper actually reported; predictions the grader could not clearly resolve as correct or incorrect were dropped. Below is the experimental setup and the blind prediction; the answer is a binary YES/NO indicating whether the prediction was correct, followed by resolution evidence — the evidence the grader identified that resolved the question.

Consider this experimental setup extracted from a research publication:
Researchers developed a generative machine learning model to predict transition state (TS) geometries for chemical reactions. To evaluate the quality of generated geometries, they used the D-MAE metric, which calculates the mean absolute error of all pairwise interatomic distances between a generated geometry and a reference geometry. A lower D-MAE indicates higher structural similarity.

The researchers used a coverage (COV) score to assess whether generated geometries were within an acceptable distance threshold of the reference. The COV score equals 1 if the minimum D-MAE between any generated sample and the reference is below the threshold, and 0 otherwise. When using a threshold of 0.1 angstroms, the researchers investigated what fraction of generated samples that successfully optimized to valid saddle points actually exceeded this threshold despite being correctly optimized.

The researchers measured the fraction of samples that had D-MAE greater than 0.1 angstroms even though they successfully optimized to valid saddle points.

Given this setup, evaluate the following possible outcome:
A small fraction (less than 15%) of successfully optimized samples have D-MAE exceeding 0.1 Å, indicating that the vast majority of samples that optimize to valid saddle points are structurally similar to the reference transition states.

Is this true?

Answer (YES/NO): NO